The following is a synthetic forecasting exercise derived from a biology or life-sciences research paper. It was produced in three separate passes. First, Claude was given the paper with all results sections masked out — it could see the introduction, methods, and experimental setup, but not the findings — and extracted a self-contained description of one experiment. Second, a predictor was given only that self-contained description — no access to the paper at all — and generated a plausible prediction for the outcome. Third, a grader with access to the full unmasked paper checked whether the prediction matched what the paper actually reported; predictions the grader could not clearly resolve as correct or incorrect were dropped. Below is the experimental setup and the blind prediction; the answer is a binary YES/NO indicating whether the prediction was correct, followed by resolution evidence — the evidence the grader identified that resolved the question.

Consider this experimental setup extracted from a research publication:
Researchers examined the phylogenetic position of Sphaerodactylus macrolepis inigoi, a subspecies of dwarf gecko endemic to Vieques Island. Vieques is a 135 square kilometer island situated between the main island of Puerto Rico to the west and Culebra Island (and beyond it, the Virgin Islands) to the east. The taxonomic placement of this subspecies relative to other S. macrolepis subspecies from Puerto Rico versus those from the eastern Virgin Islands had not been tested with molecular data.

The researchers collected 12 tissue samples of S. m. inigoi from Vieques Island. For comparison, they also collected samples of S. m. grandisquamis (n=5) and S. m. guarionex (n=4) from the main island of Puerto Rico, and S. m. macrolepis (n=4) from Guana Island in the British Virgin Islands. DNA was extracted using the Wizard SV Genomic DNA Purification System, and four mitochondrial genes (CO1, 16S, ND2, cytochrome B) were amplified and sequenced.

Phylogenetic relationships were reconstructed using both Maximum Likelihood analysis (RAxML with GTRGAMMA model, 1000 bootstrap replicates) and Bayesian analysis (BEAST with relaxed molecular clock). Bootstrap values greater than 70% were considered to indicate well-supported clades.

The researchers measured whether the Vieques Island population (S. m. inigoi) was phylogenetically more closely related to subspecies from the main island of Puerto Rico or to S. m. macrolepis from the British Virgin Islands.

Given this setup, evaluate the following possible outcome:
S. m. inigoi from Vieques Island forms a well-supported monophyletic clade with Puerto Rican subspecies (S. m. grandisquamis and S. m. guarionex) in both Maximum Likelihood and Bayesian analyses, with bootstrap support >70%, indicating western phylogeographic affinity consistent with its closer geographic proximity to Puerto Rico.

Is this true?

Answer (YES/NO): YES